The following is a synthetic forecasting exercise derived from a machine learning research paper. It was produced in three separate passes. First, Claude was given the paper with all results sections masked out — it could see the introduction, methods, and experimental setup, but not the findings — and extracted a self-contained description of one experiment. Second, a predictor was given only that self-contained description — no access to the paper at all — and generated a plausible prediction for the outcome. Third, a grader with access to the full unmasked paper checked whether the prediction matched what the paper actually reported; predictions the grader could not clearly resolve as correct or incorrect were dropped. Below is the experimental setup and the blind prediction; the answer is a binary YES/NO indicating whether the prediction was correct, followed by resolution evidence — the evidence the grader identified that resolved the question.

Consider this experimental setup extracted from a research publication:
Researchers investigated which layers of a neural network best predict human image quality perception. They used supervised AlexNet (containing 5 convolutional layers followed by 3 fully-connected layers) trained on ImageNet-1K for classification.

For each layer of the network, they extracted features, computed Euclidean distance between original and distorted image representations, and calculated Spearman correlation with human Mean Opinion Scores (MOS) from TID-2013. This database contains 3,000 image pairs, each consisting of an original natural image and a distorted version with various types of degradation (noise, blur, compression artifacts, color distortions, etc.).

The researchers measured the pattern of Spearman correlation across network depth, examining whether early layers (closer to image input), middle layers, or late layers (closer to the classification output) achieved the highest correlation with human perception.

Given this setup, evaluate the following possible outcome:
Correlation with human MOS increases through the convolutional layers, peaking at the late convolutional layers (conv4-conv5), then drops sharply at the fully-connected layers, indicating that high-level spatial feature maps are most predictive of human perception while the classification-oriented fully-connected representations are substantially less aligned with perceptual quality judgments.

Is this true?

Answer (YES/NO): YES